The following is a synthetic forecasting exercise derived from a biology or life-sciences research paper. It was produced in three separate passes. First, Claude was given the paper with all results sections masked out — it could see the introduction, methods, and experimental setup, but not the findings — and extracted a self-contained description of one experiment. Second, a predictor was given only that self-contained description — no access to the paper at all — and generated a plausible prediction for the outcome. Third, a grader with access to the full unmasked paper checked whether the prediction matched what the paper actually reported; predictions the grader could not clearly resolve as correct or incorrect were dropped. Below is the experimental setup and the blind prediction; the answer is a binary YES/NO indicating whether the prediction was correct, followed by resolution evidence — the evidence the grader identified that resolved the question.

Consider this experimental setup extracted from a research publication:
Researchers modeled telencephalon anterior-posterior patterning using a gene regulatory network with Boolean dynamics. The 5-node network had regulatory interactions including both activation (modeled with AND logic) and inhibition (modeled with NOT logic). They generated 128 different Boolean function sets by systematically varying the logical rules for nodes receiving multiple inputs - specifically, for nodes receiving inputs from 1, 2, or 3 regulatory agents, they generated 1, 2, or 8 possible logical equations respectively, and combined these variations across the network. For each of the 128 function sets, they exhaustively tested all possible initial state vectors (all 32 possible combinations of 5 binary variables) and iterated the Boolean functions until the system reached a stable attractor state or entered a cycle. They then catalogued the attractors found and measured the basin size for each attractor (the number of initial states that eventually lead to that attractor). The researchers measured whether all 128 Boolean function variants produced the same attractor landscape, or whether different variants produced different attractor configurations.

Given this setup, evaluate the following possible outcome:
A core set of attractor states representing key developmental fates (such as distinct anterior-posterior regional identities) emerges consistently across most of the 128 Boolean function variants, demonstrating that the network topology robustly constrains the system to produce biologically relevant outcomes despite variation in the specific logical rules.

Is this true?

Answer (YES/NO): YES